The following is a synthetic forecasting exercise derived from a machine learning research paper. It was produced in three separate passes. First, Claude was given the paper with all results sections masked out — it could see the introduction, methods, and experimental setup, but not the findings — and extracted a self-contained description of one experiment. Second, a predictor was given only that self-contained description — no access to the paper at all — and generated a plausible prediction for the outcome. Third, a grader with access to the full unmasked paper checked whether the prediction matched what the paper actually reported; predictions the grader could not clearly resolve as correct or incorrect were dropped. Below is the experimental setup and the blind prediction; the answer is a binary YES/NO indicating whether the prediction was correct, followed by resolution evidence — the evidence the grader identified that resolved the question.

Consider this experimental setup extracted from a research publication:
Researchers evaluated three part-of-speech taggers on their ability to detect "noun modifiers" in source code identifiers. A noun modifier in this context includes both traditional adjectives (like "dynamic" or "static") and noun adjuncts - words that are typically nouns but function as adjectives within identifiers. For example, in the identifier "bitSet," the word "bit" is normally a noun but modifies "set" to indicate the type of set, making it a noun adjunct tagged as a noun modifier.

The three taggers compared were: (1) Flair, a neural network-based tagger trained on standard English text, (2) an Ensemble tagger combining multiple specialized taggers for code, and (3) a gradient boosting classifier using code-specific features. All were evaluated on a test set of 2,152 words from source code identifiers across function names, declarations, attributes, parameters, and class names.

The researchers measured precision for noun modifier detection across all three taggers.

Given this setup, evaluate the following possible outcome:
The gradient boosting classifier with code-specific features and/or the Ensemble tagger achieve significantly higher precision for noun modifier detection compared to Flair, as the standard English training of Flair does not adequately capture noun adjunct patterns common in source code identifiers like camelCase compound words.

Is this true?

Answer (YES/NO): YES